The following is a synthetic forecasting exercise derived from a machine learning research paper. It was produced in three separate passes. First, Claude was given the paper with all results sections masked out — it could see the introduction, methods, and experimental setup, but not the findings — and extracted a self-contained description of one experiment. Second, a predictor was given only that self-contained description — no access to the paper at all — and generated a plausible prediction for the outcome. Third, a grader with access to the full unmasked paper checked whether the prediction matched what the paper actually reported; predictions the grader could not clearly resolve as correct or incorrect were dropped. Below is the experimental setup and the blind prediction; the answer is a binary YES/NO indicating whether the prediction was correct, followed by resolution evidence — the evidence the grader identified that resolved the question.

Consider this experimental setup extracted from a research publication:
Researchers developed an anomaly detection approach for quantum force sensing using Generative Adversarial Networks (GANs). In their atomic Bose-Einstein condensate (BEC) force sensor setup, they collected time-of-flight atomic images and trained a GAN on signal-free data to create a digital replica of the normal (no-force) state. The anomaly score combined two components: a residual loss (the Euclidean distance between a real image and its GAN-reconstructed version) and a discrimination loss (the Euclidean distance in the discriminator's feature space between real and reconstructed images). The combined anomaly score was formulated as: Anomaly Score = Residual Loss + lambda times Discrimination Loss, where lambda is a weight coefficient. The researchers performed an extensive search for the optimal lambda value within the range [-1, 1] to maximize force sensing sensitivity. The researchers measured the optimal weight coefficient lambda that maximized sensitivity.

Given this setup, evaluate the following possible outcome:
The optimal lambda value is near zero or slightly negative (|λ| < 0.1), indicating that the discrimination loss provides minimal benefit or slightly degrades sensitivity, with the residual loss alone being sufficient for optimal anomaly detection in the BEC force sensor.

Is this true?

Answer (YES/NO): NO